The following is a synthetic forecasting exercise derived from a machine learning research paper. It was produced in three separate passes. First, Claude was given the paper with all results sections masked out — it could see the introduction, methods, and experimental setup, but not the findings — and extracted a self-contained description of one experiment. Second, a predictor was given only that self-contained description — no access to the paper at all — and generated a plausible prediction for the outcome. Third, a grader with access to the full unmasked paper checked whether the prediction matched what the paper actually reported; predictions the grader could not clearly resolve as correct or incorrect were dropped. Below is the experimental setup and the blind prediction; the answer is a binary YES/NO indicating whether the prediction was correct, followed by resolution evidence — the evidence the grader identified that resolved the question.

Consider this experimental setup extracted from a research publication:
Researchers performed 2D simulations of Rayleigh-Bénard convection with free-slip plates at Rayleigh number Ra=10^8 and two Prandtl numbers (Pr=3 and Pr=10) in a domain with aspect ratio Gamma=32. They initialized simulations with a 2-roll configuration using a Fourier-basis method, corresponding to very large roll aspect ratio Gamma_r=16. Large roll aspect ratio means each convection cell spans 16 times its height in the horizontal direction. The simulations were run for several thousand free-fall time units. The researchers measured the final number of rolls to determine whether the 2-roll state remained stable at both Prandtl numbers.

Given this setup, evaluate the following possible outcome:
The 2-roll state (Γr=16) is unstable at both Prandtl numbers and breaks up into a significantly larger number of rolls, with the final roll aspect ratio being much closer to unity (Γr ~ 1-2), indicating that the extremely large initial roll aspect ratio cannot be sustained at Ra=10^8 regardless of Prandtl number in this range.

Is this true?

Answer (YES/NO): NO